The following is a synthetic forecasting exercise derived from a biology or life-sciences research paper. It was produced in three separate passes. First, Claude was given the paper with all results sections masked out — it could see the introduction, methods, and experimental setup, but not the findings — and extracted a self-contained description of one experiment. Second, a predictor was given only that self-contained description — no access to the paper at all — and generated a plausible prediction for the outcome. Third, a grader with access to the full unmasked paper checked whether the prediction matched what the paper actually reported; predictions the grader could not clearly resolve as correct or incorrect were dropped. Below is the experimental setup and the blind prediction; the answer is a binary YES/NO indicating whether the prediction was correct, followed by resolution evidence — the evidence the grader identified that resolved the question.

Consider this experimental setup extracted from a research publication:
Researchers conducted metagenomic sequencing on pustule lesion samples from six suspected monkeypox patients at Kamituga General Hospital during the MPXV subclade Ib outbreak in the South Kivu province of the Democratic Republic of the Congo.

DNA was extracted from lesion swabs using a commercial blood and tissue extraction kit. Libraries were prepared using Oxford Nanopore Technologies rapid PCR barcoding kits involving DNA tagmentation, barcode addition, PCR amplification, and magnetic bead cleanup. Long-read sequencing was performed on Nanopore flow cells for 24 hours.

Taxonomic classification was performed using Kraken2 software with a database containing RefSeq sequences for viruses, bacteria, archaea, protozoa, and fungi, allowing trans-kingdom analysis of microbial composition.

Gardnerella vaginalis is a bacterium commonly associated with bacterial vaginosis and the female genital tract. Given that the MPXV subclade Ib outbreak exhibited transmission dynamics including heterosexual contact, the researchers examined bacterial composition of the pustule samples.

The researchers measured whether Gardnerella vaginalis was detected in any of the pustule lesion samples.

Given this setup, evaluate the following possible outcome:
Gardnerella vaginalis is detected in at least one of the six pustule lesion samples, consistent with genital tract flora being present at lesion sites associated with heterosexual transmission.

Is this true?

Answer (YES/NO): YES